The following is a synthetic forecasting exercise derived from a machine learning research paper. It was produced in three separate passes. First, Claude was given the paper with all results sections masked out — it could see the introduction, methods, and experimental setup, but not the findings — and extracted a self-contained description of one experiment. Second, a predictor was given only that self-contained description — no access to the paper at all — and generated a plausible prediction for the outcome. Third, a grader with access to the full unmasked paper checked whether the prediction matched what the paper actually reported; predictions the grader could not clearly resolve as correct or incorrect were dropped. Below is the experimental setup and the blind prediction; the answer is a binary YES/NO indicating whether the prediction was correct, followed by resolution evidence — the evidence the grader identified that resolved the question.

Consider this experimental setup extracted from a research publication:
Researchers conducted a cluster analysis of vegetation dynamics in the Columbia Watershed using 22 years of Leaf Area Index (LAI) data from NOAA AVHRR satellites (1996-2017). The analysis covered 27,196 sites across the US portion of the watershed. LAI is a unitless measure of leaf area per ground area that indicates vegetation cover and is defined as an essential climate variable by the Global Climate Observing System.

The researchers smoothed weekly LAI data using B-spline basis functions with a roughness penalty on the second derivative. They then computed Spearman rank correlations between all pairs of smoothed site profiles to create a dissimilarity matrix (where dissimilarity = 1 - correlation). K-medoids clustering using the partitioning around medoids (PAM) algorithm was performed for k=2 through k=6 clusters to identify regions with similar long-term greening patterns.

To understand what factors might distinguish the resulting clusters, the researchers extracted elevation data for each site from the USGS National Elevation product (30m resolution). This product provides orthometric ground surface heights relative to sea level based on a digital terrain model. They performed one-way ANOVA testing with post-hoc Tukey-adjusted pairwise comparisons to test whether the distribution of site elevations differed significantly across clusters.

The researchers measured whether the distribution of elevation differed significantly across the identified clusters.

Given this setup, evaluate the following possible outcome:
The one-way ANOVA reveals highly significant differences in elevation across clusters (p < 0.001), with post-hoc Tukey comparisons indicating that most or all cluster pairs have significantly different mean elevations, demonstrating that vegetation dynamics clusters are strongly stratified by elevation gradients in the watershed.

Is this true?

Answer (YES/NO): YES